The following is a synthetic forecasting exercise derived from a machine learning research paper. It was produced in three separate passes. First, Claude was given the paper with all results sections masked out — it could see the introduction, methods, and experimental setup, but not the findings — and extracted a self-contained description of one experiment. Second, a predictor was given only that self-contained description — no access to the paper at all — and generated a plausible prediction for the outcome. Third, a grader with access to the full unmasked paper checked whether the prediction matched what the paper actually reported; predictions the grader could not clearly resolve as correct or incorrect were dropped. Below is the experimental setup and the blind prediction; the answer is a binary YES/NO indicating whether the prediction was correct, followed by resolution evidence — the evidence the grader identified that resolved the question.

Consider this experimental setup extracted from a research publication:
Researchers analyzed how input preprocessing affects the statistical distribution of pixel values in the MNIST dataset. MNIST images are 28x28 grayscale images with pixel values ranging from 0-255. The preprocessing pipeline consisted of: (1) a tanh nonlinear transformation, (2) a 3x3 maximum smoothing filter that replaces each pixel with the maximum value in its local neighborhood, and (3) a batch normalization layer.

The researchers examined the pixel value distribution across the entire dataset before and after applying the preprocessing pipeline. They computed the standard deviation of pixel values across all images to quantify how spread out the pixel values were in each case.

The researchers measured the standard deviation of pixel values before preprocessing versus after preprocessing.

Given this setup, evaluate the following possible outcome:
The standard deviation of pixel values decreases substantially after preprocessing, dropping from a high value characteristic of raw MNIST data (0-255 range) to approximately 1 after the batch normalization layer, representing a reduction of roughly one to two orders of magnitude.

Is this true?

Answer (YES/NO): NO